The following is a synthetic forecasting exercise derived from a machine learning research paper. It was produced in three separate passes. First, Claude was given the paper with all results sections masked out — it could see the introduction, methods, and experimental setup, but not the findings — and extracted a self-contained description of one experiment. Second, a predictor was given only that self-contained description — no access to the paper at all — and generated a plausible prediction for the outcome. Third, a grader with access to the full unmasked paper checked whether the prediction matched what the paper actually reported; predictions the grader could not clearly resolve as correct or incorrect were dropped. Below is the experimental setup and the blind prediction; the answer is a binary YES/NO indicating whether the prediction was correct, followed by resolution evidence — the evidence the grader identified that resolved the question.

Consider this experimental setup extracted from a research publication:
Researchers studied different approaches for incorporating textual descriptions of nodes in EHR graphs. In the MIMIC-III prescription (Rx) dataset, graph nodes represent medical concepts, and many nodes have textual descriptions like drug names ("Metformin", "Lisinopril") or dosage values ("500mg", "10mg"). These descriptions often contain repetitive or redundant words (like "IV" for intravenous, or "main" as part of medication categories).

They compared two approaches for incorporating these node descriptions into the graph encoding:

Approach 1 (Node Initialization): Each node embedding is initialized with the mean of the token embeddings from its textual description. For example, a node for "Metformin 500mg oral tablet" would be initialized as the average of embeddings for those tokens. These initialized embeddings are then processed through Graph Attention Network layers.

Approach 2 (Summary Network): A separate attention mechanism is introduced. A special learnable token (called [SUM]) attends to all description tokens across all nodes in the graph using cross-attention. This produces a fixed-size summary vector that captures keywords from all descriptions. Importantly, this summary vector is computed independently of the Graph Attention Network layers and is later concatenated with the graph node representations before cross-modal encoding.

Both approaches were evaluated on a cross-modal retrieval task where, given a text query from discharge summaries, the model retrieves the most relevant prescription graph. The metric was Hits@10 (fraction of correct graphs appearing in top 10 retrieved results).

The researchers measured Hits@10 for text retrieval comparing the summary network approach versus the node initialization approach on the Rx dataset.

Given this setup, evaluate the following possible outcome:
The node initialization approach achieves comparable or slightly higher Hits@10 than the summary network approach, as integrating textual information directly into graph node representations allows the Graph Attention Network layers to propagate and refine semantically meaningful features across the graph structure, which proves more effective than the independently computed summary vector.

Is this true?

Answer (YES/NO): YES